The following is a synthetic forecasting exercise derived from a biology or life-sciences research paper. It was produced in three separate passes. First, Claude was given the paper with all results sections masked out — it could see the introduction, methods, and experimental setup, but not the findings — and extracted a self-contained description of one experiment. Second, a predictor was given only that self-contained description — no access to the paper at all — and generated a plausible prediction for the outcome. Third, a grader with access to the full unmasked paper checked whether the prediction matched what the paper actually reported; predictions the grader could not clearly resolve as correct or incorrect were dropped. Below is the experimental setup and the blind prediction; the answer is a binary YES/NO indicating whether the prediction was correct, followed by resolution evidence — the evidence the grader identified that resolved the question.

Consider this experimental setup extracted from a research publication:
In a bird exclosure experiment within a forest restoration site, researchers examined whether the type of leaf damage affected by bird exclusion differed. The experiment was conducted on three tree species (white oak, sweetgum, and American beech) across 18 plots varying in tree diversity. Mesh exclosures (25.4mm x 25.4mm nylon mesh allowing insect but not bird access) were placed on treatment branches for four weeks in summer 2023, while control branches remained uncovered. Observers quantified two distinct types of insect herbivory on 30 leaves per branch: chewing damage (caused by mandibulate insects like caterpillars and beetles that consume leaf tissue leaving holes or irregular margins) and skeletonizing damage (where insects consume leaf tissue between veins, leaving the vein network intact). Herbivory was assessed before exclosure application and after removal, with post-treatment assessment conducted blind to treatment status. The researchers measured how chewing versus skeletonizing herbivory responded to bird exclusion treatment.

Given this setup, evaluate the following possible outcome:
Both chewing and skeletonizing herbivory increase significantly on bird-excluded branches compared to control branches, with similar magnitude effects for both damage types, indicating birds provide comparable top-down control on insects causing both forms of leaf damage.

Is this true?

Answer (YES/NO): NO